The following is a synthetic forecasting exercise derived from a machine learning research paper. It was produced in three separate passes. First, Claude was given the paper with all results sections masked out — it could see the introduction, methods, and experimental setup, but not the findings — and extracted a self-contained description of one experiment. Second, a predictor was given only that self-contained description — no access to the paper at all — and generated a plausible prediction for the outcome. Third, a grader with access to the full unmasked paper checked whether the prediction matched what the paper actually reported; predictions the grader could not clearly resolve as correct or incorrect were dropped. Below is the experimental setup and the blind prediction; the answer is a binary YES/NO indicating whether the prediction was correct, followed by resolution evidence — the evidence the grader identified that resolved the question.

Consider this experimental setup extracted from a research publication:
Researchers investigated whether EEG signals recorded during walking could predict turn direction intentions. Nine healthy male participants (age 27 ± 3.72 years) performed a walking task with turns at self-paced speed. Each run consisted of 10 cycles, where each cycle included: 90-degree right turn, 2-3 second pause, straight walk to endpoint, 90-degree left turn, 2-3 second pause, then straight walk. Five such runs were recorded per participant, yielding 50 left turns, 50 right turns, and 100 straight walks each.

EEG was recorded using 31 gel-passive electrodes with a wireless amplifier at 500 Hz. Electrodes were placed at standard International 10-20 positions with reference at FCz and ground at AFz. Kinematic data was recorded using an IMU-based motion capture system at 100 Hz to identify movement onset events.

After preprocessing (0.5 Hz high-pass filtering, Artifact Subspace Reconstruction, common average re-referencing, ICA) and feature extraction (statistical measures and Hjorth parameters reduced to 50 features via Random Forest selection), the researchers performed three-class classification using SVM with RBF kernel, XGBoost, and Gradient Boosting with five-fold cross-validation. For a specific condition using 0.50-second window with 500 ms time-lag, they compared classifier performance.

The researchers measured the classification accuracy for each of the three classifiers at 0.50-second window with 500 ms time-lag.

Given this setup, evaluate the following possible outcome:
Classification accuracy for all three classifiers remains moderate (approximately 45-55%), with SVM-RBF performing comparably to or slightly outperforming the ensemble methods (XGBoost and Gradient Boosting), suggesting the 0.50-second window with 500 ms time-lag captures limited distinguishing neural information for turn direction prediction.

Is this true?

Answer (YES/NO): NO